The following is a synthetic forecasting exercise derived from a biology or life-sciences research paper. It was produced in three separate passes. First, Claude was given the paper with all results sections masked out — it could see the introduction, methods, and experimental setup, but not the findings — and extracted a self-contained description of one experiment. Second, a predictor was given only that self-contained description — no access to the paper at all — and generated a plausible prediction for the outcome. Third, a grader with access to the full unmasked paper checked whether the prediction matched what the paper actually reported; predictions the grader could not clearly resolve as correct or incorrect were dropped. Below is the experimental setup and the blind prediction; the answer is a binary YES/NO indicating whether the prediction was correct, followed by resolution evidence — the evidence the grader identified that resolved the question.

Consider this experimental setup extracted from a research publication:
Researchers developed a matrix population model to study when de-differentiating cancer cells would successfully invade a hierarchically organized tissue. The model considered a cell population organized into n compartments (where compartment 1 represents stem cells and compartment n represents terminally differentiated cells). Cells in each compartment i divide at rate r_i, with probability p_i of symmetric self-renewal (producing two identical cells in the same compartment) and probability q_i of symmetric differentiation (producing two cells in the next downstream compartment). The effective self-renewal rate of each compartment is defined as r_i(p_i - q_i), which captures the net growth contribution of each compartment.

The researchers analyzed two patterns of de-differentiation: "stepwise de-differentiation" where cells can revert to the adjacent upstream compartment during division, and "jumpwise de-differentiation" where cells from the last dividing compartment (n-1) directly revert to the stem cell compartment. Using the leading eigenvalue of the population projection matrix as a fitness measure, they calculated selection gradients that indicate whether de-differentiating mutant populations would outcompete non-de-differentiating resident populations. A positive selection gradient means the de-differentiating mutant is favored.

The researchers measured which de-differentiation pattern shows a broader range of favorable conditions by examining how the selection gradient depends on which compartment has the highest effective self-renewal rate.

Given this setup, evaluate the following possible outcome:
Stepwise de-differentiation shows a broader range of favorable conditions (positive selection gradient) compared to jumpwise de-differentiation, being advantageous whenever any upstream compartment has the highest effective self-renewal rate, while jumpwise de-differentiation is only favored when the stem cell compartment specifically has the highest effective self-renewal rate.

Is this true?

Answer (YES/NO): NO